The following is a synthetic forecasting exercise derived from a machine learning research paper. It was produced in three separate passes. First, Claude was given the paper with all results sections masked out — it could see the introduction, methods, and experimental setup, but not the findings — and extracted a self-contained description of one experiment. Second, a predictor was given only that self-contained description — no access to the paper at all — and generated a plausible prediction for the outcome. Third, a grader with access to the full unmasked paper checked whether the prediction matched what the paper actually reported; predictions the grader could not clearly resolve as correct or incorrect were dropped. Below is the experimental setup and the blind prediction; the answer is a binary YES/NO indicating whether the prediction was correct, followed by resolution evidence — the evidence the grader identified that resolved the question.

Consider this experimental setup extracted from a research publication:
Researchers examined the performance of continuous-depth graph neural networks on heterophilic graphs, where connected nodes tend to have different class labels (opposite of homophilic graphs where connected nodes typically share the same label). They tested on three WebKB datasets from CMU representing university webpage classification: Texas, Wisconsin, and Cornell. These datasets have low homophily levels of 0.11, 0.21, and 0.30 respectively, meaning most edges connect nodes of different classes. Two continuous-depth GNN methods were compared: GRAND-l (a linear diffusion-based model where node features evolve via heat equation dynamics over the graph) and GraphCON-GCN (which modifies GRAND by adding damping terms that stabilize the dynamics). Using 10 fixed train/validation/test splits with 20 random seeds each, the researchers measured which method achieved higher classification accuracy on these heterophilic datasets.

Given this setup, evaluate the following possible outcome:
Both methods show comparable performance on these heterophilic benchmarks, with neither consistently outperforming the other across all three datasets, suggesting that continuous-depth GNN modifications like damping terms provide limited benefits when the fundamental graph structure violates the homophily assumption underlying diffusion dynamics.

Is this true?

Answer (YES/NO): NO